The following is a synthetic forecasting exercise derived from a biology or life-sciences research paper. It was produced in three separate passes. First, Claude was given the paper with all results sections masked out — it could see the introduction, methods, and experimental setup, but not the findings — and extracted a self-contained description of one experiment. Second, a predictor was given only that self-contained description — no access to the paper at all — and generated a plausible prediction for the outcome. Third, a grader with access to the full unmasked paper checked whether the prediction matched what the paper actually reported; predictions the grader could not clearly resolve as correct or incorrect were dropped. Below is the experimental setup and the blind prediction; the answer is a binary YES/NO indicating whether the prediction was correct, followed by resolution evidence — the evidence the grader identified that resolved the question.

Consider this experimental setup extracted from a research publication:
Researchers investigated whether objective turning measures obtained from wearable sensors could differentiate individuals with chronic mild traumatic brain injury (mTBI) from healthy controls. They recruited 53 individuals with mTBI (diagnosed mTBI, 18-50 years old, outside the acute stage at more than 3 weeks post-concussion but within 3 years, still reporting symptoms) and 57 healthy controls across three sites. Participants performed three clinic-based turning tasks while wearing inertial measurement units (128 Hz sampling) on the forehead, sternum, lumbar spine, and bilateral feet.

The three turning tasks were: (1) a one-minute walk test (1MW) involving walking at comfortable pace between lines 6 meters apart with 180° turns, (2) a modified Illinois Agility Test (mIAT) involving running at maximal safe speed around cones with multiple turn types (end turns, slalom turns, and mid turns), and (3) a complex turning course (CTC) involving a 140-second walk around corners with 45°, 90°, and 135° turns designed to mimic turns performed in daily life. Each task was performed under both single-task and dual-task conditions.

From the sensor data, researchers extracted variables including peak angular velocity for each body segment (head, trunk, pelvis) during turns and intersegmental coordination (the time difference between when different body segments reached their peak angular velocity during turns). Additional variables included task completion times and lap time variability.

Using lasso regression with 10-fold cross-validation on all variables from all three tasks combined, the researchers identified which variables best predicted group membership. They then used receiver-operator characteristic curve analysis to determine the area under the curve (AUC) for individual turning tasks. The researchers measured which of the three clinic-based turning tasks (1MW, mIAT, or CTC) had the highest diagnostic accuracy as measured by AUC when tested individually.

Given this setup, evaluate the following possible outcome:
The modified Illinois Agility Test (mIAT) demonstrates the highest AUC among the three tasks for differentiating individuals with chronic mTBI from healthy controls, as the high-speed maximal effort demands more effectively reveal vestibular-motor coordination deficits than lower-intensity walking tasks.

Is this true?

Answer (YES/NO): NO